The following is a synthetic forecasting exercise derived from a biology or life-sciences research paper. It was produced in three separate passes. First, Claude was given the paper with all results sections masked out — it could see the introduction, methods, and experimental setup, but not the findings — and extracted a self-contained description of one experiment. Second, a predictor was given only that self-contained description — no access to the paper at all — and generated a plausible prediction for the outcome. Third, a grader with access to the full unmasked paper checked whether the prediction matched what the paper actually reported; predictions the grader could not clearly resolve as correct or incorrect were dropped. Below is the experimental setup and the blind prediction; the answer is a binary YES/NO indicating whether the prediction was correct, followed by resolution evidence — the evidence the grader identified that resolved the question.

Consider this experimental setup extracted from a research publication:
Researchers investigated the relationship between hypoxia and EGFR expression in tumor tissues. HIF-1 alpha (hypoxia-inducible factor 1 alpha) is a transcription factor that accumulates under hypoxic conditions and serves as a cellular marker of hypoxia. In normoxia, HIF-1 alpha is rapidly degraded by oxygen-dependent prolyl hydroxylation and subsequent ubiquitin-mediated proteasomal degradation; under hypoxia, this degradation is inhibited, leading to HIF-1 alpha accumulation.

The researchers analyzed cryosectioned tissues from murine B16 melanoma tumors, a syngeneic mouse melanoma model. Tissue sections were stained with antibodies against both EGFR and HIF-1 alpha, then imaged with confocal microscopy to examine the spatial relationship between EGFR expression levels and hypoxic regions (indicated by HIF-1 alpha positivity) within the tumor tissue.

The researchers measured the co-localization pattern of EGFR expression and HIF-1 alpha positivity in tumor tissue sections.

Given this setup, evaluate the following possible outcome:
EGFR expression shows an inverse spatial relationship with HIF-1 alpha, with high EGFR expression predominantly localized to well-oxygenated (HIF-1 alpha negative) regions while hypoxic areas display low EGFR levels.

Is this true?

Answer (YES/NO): NO